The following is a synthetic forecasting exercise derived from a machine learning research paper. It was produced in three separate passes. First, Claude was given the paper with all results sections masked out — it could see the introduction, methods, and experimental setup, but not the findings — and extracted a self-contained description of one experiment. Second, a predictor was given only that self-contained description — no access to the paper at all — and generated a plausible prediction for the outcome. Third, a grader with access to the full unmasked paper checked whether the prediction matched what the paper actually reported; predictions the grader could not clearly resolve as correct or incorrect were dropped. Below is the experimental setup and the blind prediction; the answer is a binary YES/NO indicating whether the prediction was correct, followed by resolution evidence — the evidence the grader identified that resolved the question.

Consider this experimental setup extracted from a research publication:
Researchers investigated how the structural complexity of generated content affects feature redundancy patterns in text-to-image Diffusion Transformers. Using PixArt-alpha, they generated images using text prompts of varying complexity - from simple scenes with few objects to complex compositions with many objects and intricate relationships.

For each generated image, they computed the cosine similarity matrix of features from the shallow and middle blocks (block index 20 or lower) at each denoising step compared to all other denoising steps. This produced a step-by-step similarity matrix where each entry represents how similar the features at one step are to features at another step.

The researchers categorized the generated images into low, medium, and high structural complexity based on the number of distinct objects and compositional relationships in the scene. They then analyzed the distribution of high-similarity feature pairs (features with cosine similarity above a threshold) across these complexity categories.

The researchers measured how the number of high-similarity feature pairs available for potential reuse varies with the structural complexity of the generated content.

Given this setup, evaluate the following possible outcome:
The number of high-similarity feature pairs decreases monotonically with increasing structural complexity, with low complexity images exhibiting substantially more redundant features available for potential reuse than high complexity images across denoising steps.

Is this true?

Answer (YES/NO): YES